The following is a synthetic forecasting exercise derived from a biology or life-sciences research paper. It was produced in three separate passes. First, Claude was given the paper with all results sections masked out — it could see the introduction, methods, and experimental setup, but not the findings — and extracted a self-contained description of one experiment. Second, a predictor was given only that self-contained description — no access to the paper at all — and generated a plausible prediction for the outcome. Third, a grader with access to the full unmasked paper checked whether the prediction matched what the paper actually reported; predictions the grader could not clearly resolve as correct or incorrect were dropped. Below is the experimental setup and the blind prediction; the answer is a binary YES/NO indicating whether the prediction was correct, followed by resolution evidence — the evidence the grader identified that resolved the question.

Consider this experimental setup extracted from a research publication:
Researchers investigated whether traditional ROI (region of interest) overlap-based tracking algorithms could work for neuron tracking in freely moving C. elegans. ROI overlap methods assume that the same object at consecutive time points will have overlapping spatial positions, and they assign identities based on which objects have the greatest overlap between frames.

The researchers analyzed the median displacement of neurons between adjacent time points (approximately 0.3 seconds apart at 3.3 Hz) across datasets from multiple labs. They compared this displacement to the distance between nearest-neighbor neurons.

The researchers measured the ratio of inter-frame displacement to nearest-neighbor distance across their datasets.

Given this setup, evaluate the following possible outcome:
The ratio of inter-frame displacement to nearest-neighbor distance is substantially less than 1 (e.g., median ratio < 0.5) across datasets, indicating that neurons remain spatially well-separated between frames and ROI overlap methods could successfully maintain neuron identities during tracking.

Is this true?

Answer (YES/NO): NO